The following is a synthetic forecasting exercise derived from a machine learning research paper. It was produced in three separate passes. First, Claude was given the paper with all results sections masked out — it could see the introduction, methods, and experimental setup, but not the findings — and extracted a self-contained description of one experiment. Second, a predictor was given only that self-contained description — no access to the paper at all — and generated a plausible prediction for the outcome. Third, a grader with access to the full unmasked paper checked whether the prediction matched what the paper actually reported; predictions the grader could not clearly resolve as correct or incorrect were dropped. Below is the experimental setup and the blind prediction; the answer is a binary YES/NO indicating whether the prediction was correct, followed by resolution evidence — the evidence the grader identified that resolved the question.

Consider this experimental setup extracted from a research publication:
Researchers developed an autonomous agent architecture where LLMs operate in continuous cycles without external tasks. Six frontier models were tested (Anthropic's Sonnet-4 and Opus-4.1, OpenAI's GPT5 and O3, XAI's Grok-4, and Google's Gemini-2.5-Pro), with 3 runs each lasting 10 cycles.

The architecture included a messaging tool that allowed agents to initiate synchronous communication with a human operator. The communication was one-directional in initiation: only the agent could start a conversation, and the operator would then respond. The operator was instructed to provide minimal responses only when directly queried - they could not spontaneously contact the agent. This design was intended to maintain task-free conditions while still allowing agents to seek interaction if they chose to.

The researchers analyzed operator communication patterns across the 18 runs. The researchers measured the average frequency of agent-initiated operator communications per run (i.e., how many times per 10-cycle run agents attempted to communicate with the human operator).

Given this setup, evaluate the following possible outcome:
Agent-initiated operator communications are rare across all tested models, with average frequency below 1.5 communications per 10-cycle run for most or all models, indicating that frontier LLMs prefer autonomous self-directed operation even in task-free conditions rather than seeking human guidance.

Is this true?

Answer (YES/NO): NO